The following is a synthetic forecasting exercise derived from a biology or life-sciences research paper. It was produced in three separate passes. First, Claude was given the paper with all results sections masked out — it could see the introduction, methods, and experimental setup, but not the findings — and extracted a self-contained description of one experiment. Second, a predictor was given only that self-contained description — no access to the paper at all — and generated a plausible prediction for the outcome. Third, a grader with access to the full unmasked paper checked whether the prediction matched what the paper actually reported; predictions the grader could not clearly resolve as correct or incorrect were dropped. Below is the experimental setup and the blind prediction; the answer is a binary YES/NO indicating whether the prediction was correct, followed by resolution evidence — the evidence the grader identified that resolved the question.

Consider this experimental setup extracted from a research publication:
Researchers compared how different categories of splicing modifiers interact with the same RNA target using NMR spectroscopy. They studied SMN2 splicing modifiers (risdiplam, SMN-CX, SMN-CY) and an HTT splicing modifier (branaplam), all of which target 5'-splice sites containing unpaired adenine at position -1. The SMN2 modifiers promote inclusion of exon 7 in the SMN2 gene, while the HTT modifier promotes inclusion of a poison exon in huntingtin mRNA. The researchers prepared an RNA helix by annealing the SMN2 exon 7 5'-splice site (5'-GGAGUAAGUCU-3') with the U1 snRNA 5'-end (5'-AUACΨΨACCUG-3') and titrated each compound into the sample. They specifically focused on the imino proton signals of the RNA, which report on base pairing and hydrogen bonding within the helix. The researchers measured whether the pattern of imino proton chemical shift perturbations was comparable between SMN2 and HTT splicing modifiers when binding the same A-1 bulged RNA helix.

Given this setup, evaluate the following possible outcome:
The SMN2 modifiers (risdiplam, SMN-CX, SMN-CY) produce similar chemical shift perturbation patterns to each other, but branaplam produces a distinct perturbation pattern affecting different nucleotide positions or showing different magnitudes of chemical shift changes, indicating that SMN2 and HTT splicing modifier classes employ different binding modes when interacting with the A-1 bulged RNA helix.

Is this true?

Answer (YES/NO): NO